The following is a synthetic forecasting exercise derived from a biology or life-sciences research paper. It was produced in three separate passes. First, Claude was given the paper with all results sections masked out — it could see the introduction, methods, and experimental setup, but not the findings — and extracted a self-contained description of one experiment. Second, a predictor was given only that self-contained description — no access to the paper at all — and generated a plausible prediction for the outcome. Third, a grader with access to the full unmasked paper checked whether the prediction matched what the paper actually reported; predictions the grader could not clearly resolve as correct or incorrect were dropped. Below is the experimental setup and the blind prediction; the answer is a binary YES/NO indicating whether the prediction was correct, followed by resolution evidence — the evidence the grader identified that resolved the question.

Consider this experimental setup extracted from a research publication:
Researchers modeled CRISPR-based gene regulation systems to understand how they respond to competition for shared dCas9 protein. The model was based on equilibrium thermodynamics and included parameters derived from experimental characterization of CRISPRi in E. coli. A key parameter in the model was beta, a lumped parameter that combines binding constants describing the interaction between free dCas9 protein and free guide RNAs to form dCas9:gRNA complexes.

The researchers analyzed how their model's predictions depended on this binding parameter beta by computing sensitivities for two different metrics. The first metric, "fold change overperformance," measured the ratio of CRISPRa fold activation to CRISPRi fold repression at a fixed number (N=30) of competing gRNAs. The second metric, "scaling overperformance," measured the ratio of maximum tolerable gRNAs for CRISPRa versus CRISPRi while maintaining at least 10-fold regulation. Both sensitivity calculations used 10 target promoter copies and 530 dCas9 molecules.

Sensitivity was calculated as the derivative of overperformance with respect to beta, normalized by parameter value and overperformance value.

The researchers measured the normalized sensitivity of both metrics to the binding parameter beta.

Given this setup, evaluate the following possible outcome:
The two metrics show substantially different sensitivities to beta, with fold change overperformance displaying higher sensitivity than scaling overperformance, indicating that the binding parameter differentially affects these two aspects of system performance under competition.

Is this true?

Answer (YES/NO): NO